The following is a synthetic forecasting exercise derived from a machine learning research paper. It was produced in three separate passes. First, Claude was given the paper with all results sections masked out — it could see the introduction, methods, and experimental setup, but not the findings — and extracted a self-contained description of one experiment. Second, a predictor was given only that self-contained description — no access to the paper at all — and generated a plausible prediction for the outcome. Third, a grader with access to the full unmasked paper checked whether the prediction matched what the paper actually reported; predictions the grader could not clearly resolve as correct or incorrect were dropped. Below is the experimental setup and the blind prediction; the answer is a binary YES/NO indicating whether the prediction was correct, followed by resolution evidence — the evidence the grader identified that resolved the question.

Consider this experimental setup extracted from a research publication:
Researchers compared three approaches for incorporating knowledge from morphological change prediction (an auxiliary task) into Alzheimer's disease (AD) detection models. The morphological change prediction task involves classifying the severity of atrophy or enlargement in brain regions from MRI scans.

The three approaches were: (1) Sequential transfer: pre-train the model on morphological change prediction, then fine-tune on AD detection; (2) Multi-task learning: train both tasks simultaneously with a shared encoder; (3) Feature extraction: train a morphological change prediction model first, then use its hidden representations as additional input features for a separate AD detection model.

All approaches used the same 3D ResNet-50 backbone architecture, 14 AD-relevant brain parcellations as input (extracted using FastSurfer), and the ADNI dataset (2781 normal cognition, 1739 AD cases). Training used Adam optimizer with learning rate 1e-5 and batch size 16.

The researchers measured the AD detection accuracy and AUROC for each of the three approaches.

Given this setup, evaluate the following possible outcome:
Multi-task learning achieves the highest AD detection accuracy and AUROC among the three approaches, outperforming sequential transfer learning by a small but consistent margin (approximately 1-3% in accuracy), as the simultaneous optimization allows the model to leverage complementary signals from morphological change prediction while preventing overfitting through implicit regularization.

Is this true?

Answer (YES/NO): NO